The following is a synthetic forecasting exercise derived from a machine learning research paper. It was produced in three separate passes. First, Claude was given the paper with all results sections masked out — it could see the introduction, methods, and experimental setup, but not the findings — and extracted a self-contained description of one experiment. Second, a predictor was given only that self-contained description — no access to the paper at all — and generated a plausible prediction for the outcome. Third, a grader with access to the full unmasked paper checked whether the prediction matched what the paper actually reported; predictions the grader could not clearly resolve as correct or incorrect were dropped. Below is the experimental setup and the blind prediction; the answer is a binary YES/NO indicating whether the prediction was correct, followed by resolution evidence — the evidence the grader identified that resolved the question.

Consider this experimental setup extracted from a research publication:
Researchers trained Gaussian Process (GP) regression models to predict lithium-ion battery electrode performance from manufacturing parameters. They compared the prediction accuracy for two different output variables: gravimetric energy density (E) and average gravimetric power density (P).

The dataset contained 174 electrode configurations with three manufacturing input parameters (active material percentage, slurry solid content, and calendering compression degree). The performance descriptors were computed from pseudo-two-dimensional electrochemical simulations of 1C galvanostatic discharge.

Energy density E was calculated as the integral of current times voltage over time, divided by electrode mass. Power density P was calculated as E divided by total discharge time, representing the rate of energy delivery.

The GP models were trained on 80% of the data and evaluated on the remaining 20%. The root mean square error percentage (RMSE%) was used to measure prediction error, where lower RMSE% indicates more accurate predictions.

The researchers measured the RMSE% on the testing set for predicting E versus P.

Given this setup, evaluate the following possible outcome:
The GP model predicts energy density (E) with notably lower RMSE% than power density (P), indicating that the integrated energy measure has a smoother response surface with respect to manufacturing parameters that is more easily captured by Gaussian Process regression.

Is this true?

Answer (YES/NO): NO